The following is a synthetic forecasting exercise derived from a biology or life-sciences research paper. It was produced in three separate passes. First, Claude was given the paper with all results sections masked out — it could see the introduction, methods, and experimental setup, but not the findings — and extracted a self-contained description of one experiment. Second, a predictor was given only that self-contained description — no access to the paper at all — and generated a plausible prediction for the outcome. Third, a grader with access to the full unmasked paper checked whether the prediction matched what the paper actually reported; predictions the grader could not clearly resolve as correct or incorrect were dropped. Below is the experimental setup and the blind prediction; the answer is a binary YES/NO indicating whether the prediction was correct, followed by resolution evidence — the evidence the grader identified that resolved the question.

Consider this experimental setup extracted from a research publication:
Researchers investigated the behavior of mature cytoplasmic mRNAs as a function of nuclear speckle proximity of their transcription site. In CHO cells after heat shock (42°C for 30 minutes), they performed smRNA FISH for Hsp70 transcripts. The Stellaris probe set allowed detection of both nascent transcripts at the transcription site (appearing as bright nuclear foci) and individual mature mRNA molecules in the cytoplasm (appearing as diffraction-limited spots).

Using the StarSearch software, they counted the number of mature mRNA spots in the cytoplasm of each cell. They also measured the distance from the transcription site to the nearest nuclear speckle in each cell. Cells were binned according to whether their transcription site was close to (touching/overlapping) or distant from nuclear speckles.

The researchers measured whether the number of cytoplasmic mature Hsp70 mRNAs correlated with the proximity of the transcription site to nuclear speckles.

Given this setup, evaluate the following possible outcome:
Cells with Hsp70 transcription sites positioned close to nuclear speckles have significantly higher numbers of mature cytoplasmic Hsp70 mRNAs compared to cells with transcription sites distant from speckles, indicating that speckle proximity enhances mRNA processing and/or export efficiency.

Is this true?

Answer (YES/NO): NO